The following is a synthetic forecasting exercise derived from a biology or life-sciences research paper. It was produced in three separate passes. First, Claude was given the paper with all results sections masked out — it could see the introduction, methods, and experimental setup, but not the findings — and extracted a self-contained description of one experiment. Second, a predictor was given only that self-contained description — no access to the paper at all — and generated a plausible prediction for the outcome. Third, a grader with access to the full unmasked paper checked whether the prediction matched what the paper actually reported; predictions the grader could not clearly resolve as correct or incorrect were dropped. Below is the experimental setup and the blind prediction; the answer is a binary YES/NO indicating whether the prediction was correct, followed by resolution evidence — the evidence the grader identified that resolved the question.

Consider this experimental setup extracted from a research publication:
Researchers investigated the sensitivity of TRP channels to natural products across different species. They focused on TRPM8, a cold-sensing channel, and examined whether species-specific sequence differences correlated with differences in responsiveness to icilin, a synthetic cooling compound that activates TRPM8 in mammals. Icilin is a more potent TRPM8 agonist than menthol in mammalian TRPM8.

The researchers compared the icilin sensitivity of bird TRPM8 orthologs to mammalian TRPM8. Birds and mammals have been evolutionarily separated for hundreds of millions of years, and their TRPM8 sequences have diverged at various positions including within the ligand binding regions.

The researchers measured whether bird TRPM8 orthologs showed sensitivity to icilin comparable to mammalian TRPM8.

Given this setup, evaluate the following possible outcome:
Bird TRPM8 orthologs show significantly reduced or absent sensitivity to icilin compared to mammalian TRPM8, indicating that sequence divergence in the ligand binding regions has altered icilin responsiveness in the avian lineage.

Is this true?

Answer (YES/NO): YES